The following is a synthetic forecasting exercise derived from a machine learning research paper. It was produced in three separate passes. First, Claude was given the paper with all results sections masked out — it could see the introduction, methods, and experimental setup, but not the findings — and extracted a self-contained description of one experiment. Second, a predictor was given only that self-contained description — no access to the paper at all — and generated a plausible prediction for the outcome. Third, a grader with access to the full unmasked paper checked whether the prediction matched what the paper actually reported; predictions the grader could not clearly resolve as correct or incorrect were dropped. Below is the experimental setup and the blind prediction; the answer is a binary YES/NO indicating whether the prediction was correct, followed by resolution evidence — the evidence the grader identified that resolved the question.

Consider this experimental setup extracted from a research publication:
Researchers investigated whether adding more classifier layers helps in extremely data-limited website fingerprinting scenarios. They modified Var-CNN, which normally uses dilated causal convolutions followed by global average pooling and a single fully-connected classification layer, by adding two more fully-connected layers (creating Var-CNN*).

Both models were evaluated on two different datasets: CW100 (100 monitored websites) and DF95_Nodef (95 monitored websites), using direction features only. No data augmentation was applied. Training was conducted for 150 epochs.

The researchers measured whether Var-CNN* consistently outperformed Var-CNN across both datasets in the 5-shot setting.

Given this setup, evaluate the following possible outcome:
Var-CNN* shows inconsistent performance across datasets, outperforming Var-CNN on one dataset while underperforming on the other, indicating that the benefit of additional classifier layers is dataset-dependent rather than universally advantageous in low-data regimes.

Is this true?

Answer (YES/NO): YES